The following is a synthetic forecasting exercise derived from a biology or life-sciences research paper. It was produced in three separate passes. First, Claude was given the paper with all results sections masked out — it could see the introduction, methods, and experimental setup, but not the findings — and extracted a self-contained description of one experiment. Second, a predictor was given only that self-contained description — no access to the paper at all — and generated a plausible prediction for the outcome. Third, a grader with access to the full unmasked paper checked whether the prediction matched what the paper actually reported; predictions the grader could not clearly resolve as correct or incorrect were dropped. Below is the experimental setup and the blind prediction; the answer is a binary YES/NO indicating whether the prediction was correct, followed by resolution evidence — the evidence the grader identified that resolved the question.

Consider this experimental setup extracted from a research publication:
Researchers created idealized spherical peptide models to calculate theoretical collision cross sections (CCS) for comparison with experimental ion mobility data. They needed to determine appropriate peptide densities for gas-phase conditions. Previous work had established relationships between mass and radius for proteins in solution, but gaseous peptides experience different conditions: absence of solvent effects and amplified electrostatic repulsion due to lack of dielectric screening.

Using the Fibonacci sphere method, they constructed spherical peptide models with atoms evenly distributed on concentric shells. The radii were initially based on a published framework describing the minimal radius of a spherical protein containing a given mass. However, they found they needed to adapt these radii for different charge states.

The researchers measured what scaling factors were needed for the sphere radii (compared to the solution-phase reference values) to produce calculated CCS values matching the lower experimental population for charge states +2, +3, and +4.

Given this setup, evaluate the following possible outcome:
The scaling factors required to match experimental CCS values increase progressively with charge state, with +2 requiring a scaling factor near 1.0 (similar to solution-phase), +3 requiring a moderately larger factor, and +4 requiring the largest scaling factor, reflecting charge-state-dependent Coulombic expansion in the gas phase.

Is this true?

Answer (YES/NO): NO